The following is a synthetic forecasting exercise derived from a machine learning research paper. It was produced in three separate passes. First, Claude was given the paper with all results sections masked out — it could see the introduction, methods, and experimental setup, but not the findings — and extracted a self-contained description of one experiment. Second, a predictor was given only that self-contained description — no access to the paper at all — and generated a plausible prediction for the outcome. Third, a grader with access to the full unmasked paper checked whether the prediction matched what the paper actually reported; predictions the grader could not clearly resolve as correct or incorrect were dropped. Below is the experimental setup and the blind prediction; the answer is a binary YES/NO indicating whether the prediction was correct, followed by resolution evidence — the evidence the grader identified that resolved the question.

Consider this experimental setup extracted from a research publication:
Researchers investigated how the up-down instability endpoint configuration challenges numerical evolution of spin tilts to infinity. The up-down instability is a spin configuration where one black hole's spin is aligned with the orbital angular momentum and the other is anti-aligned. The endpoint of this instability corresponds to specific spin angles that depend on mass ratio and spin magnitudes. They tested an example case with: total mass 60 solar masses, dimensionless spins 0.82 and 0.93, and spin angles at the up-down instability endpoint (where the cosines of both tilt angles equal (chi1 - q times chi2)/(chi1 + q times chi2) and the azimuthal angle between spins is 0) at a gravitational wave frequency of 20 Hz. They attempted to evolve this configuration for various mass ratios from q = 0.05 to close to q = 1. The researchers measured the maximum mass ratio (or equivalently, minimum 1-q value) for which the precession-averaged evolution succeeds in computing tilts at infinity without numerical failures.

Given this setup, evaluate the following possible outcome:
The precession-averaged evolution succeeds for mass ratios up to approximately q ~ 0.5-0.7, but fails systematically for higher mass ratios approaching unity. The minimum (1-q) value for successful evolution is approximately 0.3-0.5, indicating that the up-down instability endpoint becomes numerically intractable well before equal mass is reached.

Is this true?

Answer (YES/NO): NO